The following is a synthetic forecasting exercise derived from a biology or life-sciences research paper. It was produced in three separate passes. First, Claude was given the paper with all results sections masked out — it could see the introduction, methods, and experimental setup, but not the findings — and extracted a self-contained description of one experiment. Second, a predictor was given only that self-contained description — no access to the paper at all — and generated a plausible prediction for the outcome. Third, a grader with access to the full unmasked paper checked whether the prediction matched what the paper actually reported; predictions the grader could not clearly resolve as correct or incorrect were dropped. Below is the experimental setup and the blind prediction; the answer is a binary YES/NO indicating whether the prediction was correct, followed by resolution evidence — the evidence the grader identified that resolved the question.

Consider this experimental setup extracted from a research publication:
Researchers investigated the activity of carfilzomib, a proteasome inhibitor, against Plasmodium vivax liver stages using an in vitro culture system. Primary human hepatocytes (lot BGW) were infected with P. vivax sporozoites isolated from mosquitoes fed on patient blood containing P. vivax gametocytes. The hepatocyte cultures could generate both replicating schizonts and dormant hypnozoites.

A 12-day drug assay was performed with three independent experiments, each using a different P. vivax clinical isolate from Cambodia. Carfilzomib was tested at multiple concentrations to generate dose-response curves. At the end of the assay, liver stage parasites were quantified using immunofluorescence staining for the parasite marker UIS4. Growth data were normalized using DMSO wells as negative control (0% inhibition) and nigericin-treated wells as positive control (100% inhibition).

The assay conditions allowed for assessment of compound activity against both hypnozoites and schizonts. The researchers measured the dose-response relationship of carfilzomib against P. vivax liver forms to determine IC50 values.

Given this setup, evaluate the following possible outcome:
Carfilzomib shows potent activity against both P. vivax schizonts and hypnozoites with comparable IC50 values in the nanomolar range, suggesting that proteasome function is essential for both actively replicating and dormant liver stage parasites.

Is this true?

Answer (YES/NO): YES